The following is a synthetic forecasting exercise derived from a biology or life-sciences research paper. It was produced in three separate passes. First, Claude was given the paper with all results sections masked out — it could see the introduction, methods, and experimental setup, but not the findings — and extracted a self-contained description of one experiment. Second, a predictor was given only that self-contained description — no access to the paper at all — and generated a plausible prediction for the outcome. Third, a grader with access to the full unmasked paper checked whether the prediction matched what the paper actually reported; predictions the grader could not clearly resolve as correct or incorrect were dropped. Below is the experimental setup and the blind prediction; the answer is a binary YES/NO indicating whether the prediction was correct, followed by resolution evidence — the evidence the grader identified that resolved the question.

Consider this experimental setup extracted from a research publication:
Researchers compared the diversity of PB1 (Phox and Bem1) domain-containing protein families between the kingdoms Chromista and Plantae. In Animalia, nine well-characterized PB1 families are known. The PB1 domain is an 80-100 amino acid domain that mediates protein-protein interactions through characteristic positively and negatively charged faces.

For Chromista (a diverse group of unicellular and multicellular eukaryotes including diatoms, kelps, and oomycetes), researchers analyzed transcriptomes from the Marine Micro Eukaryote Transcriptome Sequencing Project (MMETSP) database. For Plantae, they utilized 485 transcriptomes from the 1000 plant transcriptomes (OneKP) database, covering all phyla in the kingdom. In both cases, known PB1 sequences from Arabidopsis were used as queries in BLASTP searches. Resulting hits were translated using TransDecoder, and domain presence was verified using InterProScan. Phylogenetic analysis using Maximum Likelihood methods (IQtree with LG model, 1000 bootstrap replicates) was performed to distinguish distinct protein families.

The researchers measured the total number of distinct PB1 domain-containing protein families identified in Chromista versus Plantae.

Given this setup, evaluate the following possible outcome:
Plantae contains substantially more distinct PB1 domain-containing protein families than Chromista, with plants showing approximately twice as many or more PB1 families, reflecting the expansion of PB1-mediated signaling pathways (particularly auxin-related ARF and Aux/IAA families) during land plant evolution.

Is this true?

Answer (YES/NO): YES